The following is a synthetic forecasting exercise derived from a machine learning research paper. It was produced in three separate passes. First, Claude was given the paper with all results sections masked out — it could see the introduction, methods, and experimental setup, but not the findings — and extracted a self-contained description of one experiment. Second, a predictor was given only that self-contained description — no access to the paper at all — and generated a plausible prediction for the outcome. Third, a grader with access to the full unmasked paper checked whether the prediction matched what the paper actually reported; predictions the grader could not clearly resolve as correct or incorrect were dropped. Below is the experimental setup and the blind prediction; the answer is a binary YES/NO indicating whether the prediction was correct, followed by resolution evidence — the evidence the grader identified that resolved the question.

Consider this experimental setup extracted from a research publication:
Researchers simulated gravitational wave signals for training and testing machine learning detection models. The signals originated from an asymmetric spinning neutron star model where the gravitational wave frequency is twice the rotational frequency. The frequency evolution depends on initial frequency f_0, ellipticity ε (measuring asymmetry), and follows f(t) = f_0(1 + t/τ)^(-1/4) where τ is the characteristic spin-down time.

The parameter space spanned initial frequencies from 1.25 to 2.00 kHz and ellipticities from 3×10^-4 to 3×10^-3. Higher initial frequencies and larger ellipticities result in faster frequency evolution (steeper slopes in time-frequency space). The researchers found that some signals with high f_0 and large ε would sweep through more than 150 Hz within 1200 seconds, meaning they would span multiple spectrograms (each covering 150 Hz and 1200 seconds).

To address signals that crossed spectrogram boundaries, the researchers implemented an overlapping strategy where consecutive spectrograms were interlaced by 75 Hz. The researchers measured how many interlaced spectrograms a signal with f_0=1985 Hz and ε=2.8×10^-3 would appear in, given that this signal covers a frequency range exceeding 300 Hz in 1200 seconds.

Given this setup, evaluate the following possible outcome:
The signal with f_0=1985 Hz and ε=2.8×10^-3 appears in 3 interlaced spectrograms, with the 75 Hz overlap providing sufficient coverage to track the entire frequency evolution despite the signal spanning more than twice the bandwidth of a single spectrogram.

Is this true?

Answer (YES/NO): NO